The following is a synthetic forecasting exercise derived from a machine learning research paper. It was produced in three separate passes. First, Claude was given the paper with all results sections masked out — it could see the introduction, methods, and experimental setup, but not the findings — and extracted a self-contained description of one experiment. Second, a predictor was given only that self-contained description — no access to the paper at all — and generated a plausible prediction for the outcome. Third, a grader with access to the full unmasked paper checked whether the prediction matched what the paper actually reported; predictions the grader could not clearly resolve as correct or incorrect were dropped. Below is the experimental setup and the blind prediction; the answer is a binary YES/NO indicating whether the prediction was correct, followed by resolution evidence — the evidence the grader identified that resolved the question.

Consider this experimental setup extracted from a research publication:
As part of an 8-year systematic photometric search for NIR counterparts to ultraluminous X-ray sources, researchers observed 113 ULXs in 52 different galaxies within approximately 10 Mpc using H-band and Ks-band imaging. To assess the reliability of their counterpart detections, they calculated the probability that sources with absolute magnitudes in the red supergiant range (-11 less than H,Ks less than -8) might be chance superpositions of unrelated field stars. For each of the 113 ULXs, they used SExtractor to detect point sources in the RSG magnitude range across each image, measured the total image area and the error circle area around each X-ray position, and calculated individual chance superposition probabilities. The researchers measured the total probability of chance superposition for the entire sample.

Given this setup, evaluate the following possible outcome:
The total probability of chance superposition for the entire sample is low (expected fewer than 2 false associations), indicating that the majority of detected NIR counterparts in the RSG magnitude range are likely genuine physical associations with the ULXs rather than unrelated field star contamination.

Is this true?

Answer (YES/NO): NO